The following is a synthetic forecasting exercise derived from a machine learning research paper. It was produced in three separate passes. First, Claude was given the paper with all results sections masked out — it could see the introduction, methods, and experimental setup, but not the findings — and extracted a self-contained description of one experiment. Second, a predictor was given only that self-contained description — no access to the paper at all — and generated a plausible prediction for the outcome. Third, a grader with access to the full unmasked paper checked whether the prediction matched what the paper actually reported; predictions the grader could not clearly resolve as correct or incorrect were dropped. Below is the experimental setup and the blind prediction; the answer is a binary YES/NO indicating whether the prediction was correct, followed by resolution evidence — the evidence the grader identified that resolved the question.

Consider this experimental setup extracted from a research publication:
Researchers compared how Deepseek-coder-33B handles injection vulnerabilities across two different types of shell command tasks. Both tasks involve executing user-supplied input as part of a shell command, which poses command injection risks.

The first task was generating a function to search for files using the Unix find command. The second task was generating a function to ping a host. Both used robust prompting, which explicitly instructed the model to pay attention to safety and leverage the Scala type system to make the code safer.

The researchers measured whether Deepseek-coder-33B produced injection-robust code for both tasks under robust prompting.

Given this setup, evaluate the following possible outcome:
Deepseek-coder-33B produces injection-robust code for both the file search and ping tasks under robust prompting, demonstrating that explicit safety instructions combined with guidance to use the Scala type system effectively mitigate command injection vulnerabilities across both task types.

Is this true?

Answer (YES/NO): NO